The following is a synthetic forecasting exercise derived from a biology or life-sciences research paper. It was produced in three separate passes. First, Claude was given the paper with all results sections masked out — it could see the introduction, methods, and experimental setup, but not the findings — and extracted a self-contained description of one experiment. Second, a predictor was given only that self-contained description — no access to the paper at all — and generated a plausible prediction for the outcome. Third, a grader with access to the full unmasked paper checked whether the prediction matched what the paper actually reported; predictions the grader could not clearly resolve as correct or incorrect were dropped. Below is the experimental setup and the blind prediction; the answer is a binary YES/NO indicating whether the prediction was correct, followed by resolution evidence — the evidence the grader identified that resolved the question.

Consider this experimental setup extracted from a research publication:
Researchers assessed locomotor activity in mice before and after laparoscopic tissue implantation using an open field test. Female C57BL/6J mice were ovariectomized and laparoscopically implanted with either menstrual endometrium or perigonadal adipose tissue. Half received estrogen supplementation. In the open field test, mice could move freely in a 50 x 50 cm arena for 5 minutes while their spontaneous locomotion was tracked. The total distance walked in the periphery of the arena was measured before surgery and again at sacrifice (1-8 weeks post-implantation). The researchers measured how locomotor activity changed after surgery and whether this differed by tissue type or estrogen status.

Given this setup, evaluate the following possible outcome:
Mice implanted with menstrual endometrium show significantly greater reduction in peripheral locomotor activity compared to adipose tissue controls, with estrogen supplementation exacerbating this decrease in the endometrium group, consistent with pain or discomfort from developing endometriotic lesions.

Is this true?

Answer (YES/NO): NO